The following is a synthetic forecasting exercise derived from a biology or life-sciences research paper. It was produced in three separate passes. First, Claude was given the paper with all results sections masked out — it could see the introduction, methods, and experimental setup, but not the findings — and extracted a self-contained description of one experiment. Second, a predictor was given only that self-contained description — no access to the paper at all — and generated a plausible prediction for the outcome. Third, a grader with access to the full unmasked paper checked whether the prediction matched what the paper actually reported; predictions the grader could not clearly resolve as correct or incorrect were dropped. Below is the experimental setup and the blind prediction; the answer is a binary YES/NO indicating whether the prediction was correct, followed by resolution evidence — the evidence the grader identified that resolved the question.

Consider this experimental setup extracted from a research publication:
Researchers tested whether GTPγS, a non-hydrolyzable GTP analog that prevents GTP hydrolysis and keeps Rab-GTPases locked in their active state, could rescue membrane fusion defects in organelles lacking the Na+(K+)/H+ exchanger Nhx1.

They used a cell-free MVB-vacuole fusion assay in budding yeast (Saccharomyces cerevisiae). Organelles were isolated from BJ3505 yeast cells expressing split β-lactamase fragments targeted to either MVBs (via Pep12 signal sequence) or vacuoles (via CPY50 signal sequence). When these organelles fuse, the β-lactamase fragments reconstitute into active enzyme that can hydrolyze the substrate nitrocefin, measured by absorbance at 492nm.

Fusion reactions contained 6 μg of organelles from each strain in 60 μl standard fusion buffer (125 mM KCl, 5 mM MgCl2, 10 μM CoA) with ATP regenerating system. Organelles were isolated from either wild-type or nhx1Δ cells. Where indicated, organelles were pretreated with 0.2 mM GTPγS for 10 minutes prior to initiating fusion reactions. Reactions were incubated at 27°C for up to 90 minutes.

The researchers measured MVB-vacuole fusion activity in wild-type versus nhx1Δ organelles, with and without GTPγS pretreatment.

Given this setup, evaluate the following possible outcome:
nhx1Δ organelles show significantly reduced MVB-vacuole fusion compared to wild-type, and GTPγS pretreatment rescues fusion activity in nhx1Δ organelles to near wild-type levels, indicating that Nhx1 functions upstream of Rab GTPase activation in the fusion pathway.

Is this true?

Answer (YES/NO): NO